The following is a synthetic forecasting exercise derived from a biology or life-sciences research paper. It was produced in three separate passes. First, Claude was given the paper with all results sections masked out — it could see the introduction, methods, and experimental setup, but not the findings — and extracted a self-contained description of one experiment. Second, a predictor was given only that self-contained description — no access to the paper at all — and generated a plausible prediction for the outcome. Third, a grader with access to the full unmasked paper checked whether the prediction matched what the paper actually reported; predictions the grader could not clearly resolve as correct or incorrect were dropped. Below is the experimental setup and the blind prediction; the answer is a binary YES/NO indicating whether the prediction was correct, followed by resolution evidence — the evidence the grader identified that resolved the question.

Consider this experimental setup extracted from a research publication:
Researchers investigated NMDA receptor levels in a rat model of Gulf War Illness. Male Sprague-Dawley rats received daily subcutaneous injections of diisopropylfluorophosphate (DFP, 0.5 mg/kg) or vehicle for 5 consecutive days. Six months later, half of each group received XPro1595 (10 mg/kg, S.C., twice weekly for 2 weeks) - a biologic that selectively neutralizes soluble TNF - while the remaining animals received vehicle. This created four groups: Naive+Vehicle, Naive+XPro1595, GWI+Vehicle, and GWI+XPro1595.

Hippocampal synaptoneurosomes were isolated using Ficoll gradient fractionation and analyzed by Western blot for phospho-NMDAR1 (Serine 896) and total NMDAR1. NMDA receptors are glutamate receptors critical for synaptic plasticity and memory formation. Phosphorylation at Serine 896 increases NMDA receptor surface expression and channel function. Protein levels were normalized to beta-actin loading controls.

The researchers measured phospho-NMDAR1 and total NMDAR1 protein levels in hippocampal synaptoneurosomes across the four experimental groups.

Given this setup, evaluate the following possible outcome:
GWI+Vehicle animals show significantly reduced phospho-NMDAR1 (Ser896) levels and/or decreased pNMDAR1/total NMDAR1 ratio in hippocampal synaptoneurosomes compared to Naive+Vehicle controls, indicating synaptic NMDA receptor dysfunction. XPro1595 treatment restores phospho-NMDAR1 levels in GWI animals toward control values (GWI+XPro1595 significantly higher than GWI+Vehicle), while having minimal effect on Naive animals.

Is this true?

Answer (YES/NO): NO